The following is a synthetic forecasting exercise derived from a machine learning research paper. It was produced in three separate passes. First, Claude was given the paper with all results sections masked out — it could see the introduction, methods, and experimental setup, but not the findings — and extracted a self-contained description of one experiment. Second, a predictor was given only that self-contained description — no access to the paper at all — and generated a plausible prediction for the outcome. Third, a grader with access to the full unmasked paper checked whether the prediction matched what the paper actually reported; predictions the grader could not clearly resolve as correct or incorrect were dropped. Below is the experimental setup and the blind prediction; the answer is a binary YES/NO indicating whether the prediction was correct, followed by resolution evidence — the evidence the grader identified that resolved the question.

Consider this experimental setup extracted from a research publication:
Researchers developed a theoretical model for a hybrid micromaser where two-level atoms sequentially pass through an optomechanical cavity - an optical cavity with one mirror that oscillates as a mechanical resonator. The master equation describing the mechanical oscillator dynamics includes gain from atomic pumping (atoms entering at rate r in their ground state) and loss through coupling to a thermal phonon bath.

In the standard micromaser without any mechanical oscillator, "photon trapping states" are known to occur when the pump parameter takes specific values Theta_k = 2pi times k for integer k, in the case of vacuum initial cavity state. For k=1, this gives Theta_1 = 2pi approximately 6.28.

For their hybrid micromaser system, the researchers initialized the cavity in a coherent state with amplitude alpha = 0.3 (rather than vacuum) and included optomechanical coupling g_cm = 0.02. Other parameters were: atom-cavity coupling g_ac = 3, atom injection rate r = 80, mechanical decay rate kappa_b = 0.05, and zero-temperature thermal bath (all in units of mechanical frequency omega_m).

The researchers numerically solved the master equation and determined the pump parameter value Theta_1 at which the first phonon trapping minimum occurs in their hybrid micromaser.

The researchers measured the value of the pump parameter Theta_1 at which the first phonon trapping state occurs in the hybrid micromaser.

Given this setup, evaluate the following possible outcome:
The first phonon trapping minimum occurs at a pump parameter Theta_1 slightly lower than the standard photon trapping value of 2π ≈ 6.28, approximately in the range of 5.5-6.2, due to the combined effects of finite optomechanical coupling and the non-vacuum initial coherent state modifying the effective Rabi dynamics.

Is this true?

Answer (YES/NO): NO